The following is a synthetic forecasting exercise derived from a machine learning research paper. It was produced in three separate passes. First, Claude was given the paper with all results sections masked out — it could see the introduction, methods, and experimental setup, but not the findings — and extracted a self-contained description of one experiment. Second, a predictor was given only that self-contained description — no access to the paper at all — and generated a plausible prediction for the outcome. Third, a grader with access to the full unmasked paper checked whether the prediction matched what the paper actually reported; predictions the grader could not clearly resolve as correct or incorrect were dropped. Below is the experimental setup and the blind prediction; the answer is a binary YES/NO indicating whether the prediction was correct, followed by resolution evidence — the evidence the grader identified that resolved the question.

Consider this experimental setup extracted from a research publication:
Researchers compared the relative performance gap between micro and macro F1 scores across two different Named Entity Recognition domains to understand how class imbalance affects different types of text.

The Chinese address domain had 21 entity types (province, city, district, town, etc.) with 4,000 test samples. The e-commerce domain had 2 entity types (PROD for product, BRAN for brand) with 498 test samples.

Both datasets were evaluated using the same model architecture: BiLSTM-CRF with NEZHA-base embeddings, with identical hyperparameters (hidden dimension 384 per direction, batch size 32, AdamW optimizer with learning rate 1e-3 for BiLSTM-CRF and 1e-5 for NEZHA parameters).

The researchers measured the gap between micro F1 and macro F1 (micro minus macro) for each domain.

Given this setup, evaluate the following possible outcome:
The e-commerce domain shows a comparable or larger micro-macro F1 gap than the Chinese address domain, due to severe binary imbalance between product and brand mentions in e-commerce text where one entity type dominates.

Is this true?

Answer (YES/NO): NO